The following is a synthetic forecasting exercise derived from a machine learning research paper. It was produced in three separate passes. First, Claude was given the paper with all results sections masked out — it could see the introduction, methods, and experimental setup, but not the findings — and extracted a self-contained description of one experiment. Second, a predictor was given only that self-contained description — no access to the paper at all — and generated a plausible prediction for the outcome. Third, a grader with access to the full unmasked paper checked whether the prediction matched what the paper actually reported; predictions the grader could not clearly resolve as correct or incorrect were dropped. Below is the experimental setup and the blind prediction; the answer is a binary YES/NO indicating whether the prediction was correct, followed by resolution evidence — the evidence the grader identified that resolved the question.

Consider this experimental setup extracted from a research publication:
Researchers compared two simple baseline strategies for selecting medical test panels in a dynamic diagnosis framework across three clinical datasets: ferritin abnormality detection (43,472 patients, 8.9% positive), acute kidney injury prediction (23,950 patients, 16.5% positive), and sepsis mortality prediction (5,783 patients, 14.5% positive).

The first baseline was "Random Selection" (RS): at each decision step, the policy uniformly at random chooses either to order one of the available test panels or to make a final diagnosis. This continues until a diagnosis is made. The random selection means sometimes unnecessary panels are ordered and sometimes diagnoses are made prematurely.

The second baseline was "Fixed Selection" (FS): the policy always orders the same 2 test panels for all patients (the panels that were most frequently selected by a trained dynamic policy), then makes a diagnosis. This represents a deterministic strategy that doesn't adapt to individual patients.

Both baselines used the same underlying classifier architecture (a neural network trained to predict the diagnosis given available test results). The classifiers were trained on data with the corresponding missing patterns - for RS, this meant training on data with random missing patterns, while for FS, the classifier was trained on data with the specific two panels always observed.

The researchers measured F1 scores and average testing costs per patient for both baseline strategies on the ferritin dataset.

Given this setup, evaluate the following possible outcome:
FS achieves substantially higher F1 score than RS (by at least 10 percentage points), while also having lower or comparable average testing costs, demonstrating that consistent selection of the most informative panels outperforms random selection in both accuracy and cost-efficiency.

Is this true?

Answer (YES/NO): YES